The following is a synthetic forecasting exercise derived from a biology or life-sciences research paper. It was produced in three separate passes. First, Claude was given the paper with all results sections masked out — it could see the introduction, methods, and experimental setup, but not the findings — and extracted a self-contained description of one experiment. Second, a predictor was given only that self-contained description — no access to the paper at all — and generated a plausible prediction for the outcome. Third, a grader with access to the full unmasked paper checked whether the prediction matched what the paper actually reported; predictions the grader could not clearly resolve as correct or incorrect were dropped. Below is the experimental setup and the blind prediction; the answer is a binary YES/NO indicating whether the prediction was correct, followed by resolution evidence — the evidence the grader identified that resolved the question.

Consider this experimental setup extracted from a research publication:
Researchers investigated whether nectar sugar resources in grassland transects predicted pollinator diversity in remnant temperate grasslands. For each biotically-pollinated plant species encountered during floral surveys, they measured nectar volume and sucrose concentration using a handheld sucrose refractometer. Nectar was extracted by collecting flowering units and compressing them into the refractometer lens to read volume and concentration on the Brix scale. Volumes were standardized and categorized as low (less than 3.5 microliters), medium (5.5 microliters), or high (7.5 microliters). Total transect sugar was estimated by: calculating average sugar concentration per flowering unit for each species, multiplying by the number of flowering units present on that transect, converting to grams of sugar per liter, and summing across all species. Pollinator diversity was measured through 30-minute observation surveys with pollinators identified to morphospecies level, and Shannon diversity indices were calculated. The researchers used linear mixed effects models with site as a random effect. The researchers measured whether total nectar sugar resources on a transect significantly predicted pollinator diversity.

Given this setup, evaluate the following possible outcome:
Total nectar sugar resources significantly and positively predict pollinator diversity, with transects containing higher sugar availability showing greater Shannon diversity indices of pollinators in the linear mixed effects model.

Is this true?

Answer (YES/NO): YES